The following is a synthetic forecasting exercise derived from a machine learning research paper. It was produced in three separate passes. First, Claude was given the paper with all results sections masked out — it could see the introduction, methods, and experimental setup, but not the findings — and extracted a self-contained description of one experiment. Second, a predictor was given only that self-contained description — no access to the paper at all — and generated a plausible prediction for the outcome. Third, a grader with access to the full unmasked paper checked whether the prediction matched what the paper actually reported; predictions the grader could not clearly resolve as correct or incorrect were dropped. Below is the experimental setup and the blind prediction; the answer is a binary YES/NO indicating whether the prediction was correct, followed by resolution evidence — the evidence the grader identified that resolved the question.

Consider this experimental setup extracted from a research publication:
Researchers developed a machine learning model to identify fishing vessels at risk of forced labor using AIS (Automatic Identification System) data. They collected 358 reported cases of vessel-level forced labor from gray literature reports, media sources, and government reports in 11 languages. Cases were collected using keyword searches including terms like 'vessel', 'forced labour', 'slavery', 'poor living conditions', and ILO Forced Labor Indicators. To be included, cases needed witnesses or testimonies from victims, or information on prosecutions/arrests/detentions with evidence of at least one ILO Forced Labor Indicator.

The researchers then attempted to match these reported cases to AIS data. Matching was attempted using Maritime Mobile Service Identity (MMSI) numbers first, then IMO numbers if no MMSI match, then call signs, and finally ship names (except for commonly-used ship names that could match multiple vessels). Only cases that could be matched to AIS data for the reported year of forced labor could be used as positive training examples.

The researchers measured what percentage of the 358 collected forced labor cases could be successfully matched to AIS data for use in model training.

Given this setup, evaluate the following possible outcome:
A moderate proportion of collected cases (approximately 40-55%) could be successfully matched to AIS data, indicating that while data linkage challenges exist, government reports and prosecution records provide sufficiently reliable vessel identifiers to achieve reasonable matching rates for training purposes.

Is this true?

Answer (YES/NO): NO